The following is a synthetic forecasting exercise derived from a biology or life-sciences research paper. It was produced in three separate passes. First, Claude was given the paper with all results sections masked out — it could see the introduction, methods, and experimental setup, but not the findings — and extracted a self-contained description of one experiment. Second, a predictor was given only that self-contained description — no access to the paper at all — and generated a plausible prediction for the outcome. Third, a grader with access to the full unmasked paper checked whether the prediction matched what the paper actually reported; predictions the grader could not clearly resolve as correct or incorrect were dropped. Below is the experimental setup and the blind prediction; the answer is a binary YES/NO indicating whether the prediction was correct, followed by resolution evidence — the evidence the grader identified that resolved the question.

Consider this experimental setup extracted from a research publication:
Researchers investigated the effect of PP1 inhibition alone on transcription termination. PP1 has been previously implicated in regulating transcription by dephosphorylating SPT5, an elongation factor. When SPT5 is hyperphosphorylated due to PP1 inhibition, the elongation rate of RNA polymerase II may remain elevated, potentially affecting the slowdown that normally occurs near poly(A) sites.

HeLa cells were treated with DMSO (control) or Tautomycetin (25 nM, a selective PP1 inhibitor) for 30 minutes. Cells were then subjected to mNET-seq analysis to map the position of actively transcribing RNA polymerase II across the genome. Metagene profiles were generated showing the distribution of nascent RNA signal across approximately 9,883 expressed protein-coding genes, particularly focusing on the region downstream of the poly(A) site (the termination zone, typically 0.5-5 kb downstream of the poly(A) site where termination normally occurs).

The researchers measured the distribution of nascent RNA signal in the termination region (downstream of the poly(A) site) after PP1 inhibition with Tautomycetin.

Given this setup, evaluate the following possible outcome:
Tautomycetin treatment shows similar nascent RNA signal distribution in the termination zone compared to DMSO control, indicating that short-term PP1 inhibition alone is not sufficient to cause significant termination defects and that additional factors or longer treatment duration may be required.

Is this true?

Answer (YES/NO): NO